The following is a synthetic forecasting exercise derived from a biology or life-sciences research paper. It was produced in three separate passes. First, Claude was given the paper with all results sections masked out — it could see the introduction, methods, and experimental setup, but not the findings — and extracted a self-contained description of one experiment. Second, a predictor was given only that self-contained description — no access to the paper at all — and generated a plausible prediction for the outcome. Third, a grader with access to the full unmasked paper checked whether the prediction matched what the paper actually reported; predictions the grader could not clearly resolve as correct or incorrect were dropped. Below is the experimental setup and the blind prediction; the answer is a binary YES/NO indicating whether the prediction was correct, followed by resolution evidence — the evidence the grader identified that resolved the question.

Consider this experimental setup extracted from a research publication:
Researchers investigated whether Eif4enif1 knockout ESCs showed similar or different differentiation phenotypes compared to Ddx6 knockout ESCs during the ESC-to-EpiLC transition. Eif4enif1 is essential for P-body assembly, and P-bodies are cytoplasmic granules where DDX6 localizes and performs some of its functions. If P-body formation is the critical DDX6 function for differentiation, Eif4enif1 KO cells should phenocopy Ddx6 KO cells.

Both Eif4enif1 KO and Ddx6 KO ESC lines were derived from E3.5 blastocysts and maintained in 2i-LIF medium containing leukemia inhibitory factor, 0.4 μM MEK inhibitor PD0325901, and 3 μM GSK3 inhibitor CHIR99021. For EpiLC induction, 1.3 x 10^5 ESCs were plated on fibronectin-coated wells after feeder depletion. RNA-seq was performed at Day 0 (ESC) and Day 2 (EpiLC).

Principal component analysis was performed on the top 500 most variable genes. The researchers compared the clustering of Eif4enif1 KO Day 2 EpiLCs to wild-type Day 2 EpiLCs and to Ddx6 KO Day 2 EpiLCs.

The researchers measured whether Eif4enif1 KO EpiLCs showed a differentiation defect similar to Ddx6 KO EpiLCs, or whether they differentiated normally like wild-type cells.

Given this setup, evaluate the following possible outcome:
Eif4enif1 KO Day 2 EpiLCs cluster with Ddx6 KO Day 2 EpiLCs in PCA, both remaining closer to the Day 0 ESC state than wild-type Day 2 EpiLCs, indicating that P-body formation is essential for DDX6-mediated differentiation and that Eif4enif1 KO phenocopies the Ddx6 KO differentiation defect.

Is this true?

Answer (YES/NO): NO